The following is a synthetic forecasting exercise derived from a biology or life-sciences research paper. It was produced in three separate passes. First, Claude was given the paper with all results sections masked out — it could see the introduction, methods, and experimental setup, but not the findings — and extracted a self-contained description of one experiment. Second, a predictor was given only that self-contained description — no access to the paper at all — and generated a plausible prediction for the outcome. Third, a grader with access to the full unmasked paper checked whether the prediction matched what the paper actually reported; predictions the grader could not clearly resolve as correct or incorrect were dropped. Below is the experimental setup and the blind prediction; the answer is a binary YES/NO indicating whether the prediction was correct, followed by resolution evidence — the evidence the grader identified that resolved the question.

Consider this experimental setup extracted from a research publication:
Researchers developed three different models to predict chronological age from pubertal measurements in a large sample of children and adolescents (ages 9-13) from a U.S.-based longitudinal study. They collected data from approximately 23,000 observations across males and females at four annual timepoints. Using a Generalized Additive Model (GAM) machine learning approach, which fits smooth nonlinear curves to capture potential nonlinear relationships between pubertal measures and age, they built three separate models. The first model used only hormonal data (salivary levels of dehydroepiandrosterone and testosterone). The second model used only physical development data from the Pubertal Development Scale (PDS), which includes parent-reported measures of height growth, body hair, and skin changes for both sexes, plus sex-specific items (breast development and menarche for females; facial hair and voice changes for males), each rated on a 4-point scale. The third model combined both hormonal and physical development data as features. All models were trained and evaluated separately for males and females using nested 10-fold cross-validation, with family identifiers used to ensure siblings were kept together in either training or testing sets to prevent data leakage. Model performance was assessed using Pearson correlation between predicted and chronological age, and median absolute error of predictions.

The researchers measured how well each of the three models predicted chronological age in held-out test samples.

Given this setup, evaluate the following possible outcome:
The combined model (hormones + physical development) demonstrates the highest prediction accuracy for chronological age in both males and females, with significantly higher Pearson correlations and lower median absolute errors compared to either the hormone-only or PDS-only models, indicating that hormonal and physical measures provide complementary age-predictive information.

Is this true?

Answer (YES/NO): YES